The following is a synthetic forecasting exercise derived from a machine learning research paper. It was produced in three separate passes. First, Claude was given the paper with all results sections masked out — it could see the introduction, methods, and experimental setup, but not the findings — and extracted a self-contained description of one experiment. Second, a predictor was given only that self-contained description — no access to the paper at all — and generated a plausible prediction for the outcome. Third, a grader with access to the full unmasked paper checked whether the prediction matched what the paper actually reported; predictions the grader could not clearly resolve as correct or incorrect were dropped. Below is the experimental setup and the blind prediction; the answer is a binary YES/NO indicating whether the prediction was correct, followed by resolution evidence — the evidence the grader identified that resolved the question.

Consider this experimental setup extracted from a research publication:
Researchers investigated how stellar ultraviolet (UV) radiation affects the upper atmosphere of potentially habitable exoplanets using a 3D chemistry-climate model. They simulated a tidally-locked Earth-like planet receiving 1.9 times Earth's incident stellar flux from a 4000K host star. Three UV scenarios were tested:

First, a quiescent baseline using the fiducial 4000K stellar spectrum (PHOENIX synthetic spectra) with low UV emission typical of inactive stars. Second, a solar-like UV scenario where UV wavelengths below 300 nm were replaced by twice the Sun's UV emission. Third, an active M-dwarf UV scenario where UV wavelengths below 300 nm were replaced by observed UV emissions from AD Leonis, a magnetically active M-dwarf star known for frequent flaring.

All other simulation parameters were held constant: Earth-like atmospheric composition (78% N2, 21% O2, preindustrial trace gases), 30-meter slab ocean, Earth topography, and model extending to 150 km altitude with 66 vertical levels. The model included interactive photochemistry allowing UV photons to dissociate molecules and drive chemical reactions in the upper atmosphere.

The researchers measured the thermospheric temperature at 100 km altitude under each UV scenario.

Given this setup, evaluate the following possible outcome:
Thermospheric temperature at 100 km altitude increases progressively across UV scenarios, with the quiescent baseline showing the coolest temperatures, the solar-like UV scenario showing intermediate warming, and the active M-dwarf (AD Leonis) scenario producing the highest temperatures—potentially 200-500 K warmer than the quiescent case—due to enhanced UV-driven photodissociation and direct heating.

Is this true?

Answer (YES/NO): NO